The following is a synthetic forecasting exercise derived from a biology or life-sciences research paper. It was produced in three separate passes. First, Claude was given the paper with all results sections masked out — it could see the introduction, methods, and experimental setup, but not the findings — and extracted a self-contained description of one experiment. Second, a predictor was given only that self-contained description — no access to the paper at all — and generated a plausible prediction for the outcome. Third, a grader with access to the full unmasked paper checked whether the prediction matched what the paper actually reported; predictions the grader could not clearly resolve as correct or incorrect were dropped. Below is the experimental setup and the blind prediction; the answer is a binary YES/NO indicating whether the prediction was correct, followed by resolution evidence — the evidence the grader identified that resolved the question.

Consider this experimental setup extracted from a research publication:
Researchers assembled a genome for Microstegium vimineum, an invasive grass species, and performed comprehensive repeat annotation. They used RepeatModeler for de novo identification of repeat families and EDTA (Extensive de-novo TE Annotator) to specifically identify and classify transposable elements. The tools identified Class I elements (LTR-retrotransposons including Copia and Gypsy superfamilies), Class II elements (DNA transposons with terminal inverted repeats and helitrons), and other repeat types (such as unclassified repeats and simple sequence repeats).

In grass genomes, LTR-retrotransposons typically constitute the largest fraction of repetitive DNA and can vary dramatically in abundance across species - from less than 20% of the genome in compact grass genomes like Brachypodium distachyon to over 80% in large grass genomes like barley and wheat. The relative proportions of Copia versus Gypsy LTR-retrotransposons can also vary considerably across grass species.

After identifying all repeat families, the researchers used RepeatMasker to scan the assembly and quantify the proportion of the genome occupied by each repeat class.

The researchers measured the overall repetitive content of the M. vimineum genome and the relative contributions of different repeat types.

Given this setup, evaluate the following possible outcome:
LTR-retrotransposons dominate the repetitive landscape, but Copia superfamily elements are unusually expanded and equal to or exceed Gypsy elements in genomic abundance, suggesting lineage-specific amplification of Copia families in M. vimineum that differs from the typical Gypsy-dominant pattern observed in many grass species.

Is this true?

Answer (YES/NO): NO